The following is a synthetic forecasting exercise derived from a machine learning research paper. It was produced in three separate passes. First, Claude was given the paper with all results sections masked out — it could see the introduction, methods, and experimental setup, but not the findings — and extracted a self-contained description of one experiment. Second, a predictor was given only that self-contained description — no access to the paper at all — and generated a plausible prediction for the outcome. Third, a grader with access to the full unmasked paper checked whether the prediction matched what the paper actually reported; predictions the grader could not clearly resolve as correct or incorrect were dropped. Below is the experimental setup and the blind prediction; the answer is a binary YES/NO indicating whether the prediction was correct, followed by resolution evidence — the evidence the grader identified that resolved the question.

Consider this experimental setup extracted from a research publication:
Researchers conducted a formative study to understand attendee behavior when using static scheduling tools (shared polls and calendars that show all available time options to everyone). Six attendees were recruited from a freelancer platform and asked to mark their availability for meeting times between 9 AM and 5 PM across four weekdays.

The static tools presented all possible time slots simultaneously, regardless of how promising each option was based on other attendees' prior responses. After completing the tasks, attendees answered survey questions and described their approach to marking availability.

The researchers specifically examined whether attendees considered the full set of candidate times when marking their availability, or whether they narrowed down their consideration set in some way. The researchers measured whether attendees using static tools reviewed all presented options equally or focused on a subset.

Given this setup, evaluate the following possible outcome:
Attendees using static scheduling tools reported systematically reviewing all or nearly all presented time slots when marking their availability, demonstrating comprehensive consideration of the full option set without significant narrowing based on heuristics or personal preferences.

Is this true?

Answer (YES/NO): NO